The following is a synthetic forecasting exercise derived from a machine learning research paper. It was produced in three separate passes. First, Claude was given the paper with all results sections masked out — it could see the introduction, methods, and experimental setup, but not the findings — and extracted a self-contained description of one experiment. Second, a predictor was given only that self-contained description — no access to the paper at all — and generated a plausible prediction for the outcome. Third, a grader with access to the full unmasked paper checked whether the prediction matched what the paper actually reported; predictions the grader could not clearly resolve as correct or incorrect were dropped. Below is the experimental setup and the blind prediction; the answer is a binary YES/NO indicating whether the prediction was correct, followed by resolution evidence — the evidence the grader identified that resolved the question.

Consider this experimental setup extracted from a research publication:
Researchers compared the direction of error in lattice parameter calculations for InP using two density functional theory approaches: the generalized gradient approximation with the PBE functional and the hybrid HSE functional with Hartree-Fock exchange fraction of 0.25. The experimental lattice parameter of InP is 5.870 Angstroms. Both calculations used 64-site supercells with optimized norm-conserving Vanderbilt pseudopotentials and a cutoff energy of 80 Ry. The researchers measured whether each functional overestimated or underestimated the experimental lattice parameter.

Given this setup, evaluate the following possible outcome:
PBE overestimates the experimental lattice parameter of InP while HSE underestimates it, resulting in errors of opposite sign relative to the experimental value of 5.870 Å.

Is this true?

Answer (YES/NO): YES